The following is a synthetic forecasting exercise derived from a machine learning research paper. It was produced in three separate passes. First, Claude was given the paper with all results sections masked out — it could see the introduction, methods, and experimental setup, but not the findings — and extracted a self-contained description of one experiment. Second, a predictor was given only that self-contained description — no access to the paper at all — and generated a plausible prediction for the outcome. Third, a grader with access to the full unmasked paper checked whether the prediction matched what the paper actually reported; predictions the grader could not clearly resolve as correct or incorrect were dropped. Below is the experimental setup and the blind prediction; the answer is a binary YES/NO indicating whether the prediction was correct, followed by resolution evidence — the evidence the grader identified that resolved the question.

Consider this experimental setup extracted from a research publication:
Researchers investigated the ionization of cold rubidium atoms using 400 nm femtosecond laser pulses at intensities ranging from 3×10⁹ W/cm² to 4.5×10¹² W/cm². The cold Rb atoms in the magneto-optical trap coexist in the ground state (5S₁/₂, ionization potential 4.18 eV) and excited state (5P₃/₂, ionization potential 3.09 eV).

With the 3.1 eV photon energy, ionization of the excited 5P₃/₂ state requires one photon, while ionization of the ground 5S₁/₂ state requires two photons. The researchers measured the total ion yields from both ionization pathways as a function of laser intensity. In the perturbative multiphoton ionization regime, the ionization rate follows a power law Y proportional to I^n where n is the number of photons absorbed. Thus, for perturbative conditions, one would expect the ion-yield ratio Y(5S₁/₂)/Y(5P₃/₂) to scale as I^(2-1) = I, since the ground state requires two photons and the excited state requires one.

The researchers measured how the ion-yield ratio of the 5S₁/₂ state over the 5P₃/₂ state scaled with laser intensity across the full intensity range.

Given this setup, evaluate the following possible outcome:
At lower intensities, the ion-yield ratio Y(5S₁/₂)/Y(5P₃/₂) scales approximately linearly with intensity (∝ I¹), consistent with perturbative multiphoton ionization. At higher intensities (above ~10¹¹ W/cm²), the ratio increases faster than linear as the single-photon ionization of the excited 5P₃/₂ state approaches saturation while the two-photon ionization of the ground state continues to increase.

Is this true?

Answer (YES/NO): YES